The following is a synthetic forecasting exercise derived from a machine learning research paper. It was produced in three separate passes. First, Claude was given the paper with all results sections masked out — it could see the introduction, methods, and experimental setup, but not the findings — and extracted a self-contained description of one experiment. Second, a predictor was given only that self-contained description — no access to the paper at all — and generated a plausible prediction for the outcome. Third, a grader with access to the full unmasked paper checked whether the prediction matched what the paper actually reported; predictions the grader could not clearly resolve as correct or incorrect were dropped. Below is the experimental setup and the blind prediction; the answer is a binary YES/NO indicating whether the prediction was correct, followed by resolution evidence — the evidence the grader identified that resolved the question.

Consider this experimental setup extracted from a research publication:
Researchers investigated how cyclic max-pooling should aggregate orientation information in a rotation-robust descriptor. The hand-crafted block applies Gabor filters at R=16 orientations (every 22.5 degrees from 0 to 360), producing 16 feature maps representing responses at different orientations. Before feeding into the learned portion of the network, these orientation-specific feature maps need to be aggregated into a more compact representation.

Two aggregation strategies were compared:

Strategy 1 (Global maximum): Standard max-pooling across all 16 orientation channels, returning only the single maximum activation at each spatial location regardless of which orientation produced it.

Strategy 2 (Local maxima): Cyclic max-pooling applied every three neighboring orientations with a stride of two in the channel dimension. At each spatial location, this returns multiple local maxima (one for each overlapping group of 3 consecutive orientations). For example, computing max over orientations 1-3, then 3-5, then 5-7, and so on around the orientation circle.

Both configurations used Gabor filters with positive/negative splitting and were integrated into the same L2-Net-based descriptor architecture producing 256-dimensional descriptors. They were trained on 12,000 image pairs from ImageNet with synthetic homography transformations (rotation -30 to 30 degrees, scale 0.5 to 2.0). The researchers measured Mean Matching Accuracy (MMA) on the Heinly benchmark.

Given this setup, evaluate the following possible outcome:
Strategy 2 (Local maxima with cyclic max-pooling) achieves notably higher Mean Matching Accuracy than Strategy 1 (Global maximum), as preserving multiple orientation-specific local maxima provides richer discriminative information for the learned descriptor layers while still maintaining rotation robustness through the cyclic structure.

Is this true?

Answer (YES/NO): YES